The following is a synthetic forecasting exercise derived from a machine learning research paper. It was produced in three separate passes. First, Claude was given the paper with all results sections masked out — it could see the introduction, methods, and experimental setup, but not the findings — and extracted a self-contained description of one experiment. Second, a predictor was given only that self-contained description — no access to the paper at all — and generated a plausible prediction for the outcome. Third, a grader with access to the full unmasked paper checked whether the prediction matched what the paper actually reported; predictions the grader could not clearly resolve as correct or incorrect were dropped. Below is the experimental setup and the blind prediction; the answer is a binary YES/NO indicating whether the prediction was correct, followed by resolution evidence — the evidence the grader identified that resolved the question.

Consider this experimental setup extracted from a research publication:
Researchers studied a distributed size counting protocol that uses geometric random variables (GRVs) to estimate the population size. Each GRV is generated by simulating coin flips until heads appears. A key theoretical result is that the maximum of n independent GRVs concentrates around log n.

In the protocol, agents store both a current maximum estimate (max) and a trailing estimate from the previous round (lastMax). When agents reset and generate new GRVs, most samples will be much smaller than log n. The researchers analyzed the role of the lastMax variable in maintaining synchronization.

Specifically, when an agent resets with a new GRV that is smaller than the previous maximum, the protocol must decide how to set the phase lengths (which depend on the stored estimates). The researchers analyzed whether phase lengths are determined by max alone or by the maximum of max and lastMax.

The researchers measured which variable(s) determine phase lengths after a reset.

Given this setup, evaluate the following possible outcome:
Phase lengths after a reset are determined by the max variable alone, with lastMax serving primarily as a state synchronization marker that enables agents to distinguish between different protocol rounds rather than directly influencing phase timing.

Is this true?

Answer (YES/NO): NO